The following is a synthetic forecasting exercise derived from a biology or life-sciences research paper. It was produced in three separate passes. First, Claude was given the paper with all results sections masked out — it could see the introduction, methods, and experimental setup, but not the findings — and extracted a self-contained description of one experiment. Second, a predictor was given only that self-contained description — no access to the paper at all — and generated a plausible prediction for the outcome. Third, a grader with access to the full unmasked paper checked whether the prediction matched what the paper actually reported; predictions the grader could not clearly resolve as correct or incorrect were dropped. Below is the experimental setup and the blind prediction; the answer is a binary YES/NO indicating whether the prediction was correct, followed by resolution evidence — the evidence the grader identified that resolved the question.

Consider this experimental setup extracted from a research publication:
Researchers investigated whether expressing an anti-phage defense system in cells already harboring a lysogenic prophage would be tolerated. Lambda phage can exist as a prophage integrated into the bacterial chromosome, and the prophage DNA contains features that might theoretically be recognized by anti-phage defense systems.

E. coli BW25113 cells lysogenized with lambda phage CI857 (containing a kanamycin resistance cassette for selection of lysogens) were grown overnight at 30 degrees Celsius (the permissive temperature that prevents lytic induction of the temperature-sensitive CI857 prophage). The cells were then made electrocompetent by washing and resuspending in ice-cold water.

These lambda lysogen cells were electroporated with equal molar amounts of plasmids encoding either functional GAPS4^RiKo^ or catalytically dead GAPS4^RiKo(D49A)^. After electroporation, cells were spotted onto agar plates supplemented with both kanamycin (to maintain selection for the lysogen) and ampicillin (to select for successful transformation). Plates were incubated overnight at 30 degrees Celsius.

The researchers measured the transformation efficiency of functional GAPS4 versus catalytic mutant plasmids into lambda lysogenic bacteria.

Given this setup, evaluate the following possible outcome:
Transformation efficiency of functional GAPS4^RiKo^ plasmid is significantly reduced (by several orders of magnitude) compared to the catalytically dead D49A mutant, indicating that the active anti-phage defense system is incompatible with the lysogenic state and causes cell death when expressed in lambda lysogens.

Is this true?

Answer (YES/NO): NO